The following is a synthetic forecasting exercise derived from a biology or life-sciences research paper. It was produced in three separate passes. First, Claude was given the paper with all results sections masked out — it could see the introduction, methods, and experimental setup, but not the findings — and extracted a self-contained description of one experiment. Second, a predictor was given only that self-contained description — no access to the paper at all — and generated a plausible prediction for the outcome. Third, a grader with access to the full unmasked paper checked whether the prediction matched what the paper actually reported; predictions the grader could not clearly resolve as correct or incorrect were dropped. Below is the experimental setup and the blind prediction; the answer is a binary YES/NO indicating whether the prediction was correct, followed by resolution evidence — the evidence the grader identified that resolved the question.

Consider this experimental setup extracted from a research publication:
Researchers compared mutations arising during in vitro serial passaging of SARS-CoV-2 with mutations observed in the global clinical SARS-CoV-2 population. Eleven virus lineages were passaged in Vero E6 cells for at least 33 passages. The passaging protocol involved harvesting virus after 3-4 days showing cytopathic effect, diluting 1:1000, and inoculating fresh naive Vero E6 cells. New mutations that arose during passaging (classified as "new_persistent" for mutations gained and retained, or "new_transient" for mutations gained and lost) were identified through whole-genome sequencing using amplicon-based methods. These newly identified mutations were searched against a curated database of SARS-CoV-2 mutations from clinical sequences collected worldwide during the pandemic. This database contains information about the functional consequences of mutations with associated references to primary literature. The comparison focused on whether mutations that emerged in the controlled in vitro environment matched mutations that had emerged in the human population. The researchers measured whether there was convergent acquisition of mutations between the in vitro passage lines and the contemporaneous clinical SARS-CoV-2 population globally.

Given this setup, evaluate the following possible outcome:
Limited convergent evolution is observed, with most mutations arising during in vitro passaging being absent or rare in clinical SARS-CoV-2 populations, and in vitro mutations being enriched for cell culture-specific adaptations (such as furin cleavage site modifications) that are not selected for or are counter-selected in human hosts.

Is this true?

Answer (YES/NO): NO